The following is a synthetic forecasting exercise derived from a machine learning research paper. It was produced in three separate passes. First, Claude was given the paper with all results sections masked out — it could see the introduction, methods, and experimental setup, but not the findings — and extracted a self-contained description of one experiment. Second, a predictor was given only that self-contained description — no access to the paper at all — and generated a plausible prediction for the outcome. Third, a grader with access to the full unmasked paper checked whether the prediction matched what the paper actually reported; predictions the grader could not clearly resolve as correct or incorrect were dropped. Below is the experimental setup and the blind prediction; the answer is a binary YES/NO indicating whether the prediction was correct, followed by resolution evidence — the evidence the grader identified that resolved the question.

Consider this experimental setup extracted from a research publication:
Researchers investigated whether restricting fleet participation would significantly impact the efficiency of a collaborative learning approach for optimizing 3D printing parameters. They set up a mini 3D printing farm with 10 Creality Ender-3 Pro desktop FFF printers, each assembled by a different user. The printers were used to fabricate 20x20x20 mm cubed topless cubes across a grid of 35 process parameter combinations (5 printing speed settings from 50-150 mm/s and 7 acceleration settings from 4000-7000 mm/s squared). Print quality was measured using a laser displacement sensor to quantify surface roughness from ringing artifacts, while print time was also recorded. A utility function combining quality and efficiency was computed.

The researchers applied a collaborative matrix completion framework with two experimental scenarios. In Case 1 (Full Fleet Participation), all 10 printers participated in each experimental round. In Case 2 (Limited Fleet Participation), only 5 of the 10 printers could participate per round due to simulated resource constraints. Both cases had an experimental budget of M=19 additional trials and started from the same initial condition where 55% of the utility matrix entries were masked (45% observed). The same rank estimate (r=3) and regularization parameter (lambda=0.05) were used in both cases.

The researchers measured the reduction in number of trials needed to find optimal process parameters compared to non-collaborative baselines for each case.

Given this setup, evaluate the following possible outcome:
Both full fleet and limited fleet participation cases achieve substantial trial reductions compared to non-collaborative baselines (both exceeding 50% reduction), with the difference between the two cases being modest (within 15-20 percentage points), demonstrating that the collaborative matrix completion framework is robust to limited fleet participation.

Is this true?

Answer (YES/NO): NO